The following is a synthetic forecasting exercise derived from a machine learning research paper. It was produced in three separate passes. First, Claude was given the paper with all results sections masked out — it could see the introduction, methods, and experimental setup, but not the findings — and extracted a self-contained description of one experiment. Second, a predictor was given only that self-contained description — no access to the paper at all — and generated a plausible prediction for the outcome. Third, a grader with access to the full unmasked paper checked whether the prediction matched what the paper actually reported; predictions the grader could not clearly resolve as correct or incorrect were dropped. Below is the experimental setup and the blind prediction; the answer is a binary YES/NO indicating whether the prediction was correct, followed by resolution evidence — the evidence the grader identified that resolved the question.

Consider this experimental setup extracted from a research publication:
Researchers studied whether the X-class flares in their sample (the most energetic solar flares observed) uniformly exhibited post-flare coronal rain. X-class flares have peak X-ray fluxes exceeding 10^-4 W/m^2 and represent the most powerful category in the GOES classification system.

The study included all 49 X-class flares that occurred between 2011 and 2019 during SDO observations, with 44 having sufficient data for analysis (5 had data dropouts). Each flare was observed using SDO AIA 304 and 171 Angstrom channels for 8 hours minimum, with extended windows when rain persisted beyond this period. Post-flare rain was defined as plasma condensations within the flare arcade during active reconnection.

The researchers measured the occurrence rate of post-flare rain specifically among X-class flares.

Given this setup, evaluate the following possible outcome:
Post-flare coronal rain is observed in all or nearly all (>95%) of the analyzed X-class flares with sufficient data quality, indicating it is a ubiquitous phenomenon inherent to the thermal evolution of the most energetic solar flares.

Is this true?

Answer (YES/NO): YES